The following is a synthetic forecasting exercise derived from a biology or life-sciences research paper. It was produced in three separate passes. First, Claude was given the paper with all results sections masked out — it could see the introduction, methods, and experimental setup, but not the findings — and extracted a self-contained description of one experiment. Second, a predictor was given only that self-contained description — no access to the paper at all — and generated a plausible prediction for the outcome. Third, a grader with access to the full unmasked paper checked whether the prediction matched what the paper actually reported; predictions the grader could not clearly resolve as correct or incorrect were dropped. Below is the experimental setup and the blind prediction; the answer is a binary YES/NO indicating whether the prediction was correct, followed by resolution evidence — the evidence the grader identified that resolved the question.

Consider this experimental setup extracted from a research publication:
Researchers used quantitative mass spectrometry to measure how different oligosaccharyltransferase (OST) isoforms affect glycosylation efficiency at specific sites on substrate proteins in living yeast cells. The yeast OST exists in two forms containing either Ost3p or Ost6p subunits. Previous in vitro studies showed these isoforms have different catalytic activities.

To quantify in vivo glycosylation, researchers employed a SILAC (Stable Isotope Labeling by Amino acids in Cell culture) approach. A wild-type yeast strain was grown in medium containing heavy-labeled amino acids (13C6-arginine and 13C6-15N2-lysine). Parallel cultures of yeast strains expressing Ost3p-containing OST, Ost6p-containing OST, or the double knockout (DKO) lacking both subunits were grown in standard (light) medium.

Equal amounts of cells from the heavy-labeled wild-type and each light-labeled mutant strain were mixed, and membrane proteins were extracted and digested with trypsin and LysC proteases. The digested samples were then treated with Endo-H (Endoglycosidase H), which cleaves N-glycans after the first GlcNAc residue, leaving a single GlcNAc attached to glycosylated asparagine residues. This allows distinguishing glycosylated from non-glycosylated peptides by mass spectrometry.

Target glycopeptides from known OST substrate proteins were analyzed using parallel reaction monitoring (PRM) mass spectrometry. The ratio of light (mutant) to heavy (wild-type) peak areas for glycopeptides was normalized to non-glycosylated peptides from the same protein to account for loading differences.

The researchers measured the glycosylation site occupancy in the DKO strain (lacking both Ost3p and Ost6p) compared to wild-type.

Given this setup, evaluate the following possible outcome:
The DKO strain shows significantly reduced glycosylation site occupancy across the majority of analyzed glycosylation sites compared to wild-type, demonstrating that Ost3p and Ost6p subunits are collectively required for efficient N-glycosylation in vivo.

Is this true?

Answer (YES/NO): NO